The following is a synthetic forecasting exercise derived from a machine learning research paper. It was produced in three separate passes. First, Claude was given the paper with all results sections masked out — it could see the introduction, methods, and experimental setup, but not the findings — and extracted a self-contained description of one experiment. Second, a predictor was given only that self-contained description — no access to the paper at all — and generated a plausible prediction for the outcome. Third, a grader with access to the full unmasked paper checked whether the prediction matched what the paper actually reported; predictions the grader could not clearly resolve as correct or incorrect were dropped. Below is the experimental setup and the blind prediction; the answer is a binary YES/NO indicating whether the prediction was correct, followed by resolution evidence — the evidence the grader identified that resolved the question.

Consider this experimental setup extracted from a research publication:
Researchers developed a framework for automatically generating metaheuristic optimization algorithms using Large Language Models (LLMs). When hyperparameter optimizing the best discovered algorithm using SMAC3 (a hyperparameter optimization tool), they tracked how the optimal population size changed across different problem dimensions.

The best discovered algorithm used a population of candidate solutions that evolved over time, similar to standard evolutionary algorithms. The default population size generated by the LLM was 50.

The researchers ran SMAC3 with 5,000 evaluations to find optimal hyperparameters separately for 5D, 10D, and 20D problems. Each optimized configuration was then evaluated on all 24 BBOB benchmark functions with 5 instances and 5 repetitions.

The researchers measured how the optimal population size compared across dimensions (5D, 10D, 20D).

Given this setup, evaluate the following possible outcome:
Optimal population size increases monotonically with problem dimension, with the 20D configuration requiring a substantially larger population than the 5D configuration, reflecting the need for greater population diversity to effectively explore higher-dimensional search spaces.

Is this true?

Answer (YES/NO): NO